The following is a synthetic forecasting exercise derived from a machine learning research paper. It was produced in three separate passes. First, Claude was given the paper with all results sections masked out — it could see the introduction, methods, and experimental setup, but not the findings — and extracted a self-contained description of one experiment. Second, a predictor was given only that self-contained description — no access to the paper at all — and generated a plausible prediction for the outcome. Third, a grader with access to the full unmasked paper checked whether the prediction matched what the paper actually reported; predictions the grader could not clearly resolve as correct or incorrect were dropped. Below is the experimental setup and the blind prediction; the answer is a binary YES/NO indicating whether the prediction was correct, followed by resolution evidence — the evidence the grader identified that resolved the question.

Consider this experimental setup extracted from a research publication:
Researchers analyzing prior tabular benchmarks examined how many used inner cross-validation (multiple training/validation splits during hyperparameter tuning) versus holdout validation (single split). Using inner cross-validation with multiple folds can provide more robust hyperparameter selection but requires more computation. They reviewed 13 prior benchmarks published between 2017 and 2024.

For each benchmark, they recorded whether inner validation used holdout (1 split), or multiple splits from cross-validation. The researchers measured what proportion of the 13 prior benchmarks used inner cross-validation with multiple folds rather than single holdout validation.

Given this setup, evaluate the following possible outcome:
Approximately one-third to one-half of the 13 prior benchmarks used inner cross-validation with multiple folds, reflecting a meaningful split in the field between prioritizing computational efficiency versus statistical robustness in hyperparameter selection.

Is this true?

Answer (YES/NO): NO